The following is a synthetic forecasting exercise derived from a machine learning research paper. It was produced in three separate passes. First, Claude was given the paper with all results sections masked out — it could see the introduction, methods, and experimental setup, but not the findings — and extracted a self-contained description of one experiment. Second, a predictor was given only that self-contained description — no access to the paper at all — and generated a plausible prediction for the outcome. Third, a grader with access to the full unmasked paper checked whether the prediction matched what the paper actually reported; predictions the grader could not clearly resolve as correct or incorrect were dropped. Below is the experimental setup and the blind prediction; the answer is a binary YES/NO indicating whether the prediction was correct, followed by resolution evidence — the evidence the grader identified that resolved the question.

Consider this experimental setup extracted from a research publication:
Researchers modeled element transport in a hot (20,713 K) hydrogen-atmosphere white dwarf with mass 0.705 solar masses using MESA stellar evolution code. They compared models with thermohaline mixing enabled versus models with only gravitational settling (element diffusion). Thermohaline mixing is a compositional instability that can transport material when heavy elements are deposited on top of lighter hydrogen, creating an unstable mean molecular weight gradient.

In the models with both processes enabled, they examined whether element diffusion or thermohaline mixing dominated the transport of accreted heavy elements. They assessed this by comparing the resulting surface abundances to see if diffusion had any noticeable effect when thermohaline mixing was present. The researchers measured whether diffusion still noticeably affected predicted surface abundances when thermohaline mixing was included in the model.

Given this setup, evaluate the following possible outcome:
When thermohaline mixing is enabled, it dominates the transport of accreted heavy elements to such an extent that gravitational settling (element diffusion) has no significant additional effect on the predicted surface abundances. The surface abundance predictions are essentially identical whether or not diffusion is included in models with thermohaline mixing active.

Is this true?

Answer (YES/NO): YES